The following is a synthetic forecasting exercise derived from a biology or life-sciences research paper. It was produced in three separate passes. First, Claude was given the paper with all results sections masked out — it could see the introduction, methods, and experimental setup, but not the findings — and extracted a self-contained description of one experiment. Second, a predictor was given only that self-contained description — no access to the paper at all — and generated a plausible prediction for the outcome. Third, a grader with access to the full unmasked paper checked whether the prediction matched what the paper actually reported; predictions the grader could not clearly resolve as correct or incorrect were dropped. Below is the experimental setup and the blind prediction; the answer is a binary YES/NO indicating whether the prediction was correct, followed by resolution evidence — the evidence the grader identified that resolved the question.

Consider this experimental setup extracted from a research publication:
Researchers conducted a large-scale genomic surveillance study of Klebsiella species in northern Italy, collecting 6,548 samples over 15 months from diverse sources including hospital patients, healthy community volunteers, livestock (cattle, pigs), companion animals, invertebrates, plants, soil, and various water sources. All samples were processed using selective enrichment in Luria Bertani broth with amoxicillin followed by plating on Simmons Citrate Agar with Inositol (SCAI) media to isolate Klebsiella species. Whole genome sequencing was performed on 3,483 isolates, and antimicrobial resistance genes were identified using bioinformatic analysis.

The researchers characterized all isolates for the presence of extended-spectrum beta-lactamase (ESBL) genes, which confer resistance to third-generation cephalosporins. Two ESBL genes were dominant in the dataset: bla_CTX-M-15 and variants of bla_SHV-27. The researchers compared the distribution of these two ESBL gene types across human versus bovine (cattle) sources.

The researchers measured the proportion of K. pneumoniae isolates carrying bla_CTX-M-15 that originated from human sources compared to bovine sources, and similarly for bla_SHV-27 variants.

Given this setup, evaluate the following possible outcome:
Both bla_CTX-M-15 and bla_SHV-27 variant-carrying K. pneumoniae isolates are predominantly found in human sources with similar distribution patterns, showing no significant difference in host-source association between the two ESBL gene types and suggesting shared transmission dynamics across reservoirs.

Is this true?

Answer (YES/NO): NO